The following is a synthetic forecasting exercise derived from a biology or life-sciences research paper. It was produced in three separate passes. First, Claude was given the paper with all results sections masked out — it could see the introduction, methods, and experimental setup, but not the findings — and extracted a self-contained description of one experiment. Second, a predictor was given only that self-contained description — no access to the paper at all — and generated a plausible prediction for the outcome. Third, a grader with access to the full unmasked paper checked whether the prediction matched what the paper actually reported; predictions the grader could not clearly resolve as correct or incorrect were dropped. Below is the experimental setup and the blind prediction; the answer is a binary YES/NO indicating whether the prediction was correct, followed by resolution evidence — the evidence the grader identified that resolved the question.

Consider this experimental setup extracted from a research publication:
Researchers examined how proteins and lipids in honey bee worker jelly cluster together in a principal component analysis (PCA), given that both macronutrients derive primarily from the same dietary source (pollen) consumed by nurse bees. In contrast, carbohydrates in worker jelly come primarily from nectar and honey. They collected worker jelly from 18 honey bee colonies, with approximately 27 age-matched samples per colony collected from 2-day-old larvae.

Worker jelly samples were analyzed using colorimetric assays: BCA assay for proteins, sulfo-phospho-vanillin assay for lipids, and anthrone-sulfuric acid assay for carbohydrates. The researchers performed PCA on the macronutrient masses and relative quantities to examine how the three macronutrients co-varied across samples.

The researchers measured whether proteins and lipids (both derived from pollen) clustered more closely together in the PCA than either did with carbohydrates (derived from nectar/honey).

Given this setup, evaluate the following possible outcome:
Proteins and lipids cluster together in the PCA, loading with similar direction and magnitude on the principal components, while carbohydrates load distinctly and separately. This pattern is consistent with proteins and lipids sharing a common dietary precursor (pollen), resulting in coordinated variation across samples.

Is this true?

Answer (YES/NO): NO